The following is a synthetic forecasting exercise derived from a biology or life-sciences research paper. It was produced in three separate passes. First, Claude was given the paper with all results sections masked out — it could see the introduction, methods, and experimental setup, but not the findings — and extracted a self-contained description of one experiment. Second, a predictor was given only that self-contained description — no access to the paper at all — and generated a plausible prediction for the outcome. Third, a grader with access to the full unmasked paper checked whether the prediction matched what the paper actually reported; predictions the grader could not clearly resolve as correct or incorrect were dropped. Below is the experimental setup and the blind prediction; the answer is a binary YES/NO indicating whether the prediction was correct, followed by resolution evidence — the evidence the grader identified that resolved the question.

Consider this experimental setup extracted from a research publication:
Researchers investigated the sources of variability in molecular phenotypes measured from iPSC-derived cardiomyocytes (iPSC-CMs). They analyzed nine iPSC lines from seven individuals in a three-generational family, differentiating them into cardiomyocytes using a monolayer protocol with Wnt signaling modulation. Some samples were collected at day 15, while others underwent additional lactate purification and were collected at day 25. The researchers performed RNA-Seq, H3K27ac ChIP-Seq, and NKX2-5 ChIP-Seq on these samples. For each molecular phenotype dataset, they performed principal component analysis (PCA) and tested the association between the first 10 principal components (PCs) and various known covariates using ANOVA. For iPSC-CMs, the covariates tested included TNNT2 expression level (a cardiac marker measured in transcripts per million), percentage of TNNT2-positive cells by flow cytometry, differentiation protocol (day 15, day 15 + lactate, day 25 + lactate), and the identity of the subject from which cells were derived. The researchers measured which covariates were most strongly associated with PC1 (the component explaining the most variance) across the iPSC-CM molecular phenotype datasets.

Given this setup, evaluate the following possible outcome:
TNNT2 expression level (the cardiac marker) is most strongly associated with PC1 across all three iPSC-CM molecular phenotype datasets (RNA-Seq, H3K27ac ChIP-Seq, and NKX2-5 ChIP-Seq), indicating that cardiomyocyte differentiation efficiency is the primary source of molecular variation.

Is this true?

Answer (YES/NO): NO